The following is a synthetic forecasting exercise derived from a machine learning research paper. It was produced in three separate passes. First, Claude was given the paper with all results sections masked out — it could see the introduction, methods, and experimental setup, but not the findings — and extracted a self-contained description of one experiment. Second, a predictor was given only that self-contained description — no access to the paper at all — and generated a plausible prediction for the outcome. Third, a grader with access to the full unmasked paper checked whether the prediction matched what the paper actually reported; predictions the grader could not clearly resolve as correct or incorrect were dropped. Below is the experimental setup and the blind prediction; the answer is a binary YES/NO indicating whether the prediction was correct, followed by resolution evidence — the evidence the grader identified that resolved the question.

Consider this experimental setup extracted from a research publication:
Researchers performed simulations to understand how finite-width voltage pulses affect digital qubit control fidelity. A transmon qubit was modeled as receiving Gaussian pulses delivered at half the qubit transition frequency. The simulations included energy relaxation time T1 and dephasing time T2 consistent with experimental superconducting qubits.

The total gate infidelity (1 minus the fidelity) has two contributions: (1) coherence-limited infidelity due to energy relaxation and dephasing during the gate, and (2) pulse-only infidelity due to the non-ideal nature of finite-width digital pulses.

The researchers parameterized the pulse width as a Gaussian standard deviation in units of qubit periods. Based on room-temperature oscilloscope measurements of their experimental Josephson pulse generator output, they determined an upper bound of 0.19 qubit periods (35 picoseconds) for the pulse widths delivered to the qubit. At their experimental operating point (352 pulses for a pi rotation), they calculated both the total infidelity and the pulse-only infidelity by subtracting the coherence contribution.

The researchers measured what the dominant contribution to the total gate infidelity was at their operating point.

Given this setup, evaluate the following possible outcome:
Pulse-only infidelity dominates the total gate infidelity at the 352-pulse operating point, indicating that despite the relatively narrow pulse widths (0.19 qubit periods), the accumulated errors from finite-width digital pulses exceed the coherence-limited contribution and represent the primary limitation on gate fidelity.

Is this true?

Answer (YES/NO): NO